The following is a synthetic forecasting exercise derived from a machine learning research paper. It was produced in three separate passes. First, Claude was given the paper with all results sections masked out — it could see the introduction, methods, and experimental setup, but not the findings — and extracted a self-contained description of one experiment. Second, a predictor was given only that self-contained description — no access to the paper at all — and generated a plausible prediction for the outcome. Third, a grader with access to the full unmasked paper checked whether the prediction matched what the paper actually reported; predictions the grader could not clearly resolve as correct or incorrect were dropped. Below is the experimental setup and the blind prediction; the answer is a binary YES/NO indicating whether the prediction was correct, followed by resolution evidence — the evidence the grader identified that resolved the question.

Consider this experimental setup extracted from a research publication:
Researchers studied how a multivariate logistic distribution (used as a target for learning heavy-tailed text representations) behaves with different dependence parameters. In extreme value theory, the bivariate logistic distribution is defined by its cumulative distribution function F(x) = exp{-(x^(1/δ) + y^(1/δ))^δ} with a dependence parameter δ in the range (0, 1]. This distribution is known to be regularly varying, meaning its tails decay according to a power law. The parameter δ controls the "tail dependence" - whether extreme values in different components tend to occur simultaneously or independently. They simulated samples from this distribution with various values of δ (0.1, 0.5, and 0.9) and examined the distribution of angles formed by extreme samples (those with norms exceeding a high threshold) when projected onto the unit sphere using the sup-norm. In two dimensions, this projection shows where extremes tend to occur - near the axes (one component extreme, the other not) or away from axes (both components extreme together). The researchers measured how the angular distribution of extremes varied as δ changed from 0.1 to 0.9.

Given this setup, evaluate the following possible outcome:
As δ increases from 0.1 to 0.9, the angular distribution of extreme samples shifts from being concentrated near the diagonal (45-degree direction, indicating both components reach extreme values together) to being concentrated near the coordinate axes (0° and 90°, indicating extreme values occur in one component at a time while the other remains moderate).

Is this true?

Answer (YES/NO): YES